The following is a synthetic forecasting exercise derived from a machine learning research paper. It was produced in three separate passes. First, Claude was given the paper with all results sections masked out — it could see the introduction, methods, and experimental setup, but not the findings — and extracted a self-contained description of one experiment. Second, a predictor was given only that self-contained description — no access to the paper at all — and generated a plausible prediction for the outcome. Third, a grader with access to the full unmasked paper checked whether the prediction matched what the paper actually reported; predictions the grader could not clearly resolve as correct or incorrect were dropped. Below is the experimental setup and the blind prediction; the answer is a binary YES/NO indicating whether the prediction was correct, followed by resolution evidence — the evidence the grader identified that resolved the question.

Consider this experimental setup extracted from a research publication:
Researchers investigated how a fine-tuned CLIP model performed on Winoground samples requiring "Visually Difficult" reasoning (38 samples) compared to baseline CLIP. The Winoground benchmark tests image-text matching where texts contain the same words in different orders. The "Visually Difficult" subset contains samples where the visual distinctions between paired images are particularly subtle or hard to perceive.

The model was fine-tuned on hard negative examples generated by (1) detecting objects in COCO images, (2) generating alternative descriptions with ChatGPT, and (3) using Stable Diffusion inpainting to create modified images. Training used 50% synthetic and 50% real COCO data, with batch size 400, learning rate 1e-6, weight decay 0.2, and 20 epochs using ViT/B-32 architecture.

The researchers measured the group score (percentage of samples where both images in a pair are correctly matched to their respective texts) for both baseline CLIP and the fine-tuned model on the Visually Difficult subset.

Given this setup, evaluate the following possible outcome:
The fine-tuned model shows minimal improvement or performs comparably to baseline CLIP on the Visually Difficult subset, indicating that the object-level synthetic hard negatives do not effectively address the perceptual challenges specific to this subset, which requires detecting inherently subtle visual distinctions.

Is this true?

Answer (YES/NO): YES